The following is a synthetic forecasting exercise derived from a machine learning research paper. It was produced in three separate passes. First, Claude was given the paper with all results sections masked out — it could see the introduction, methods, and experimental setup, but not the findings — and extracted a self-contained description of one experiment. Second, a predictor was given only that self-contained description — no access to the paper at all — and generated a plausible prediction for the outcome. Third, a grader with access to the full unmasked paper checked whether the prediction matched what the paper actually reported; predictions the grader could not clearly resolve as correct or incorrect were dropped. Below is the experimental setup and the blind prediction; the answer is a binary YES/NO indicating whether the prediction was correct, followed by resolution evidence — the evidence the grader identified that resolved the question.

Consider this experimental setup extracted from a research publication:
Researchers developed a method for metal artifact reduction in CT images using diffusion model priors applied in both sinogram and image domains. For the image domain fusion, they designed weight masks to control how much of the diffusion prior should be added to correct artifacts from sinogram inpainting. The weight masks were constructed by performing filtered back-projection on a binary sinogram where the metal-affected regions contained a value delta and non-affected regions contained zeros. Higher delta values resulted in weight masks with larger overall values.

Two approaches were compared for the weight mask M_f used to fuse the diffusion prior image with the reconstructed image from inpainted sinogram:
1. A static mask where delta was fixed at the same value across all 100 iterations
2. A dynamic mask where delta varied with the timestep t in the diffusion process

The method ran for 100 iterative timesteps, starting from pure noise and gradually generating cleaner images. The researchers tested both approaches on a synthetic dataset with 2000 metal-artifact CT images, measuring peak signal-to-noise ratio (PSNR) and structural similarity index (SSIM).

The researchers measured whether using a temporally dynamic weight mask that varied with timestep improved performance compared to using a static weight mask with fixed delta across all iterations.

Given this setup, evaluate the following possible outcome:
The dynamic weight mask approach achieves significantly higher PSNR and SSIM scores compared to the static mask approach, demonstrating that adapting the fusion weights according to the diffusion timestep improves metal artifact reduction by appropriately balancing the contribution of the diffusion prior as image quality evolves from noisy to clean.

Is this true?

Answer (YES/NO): NO